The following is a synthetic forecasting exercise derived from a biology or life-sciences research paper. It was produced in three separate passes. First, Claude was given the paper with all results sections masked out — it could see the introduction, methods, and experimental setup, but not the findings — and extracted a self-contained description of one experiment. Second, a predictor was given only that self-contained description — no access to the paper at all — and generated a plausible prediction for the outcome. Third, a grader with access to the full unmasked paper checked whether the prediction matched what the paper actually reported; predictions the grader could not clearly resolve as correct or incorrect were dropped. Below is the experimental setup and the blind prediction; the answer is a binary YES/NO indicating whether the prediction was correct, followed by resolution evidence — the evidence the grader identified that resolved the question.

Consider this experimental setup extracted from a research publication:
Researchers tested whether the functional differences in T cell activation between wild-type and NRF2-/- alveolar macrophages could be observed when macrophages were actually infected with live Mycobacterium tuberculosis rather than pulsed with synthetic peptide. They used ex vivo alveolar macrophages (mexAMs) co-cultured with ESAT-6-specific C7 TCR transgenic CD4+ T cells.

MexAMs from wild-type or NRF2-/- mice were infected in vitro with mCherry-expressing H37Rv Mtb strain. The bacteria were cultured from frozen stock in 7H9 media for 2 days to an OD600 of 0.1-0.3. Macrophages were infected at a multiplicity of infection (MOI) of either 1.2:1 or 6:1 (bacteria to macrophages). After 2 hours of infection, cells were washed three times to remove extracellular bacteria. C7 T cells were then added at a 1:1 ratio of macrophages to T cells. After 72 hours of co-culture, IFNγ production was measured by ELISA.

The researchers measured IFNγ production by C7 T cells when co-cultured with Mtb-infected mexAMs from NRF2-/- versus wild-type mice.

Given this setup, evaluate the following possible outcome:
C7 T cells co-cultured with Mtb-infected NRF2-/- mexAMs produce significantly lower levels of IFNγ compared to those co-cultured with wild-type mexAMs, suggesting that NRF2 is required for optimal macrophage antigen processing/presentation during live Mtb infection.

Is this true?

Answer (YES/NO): NO